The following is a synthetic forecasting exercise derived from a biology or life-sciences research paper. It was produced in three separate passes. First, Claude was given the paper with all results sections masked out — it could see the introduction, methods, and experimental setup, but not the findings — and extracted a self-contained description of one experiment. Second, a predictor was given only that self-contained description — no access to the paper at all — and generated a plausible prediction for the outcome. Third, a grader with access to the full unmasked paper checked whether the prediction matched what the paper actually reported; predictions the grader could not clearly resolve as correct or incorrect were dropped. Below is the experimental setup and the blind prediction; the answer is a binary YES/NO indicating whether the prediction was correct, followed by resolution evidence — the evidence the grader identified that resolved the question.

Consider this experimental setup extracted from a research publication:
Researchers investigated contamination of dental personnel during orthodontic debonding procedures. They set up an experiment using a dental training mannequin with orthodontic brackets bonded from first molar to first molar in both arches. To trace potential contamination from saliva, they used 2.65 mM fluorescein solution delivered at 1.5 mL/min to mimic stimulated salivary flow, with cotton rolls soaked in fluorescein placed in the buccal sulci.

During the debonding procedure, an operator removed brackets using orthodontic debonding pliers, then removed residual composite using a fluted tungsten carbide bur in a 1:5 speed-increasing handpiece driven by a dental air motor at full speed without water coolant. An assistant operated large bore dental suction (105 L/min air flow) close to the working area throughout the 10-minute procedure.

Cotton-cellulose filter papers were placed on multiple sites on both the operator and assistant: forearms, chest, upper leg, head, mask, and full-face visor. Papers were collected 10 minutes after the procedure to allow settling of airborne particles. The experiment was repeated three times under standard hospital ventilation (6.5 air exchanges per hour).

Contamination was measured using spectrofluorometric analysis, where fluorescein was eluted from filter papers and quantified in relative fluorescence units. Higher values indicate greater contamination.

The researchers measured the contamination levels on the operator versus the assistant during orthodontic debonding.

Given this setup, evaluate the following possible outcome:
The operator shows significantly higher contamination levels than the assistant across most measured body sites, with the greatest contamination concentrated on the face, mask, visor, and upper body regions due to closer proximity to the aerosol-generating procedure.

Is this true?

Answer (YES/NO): NO